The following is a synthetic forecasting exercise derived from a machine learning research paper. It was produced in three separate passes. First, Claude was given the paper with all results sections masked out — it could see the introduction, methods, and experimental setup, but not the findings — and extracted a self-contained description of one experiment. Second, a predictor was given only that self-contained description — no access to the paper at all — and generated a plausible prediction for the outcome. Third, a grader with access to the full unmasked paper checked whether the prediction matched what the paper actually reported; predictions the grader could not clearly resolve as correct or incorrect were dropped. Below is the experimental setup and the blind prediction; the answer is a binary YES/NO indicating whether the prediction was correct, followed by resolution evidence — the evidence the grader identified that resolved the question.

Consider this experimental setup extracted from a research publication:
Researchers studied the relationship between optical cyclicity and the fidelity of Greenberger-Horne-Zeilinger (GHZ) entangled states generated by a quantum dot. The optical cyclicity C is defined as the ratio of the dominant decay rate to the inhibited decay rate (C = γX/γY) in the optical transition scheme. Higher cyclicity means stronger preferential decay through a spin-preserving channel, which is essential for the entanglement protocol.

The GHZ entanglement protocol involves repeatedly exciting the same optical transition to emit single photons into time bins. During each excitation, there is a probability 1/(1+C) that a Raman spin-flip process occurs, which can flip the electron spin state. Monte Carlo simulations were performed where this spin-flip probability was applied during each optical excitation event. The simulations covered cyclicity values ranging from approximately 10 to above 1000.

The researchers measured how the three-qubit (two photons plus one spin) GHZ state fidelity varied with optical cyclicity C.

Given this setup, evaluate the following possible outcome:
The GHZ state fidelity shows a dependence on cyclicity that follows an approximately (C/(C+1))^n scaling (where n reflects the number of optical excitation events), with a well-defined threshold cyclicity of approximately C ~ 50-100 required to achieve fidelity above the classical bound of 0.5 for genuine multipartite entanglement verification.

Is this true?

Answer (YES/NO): NO